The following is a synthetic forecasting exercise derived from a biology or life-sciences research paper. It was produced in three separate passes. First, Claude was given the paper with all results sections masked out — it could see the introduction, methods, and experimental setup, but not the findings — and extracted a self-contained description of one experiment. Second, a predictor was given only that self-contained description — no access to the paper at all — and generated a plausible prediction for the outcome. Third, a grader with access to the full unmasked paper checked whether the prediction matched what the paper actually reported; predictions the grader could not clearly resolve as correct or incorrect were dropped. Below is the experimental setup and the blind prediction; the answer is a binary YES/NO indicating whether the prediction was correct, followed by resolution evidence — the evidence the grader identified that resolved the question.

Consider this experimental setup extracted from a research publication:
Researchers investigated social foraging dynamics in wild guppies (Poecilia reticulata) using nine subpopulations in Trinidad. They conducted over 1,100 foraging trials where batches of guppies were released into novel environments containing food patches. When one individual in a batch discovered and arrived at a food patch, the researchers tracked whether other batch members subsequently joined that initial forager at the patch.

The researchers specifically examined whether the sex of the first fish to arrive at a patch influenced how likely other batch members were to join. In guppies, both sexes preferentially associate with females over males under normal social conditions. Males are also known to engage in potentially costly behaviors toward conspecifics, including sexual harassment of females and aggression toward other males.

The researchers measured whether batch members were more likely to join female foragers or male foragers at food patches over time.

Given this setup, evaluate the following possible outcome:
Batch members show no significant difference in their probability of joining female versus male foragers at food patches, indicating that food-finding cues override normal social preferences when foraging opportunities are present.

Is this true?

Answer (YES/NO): NO